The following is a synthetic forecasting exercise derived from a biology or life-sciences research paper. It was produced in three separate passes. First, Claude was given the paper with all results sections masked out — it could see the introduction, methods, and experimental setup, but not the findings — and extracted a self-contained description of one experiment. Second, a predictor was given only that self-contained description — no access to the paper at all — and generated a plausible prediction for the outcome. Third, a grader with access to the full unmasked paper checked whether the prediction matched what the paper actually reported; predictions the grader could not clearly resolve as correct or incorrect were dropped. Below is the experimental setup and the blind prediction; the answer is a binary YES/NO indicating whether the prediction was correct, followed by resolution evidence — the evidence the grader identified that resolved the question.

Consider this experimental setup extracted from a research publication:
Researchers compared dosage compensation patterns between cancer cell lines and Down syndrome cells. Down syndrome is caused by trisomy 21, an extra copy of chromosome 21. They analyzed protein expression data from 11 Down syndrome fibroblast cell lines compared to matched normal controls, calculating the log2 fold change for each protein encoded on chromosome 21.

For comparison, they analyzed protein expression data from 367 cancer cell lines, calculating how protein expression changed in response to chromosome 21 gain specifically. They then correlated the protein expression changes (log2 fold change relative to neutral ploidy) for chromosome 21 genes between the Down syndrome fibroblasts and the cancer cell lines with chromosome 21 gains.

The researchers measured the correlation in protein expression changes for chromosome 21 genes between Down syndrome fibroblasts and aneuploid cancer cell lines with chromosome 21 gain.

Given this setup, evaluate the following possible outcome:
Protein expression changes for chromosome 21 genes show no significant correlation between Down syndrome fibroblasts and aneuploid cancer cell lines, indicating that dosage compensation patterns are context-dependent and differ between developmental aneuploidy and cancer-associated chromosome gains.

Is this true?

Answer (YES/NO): NO